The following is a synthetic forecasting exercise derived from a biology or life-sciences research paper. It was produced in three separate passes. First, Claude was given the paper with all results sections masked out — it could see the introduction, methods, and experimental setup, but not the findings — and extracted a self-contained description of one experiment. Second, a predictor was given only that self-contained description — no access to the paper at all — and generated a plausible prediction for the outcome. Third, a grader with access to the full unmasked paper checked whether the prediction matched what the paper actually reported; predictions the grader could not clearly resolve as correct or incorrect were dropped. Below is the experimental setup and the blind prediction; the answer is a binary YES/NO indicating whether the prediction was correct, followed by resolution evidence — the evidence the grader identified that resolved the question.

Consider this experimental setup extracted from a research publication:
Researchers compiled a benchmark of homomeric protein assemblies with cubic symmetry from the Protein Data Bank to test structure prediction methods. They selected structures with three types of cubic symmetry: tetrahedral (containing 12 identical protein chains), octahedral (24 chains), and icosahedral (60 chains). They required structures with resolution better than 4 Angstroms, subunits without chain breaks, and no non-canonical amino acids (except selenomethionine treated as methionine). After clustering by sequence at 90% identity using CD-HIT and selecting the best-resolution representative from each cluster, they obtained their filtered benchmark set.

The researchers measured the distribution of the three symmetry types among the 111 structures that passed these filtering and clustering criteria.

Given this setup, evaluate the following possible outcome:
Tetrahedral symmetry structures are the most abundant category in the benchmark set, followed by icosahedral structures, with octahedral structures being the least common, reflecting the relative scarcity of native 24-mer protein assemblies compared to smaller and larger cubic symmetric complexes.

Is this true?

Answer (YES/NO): NO